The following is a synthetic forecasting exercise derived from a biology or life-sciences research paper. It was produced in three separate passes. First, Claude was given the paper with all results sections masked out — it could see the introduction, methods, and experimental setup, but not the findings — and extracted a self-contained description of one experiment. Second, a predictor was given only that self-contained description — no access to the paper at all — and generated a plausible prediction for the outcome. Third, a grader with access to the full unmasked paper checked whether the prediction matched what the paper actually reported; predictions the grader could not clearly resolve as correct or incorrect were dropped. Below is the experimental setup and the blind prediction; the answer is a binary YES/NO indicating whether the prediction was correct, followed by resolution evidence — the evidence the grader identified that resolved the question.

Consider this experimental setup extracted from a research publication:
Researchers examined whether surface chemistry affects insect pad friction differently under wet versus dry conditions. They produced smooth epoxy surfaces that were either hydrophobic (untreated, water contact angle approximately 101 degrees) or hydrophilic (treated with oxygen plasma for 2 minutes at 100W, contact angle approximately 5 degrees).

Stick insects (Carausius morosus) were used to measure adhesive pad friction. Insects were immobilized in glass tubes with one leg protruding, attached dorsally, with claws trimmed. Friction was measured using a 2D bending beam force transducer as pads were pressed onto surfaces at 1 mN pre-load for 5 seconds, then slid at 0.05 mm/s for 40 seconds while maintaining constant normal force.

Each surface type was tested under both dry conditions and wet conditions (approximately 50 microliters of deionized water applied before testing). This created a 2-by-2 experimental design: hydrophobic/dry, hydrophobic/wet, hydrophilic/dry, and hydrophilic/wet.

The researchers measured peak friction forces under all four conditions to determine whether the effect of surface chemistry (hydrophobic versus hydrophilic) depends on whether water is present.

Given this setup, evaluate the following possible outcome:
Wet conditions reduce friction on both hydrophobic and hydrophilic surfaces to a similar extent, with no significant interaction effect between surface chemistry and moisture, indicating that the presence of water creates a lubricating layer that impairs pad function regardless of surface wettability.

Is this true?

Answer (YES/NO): NO